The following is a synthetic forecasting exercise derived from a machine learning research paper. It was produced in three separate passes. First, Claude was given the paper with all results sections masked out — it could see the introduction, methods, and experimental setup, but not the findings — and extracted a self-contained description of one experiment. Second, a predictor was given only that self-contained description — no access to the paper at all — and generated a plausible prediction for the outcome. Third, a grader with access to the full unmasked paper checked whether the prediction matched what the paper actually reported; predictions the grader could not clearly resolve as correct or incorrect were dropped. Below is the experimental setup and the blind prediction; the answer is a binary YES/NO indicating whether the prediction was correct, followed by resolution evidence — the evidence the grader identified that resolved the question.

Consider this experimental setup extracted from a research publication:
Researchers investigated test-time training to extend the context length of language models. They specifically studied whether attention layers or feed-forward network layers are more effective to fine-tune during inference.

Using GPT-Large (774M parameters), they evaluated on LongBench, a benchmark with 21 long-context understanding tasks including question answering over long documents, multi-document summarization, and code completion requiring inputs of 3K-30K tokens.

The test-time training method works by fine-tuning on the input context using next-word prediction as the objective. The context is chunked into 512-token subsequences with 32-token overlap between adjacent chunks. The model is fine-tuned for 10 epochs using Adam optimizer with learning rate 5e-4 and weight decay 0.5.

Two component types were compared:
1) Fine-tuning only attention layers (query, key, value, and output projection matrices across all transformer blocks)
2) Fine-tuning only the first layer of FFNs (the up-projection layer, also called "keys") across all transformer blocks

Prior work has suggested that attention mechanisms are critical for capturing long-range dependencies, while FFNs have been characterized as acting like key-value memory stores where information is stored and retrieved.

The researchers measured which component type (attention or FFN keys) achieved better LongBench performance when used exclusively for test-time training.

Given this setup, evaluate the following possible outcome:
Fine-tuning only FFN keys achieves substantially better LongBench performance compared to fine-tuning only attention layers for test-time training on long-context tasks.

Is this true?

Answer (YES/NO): YES